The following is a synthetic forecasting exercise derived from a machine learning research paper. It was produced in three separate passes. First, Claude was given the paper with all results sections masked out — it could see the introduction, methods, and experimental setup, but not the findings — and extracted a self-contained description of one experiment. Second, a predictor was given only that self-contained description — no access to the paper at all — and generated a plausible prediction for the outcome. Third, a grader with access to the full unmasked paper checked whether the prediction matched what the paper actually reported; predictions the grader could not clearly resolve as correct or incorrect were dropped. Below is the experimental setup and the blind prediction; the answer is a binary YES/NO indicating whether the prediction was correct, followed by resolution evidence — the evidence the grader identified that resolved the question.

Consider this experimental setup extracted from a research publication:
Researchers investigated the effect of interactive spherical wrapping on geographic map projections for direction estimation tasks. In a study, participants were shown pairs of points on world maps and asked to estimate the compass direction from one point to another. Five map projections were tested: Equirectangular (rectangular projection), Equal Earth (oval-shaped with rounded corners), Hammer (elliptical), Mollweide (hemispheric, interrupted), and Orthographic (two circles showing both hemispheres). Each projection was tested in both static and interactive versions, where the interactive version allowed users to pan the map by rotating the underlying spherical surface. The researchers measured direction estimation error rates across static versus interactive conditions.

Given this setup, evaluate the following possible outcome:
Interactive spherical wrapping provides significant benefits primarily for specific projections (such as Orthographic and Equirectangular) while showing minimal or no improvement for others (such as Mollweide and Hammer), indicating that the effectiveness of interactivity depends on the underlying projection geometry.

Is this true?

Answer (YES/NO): NO